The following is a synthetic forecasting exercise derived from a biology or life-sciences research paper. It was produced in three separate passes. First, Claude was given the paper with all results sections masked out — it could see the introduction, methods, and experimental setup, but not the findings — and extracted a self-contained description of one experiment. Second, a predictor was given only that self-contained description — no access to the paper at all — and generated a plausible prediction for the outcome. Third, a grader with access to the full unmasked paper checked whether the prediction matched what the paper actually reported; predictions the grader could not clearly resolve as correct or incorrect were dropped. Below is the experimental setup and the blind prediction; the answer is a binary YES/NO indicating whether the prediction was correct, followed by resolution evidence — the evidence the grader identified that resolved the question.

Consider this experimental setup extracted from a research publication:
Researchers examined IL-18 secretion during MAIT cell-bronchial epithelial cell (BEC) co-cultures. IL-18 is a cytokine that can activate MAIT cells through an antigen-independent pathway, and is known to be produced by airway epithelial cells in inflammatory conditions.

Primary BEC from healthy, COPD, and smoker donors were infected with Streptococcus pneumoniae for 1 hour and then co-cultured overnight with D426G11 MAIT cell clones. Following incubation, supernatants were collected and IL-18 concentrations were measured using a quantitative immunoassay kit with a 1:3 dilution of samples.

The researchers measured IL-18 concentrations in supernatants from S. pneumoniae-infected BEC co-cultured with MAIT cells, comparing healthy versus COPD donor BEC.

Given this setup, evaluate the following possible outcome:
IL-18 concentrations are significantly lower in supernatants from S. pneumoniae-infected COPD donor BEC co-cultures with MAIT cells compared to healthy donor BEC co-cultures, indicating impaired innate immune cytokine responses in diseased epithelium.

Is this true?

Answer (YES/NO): NO